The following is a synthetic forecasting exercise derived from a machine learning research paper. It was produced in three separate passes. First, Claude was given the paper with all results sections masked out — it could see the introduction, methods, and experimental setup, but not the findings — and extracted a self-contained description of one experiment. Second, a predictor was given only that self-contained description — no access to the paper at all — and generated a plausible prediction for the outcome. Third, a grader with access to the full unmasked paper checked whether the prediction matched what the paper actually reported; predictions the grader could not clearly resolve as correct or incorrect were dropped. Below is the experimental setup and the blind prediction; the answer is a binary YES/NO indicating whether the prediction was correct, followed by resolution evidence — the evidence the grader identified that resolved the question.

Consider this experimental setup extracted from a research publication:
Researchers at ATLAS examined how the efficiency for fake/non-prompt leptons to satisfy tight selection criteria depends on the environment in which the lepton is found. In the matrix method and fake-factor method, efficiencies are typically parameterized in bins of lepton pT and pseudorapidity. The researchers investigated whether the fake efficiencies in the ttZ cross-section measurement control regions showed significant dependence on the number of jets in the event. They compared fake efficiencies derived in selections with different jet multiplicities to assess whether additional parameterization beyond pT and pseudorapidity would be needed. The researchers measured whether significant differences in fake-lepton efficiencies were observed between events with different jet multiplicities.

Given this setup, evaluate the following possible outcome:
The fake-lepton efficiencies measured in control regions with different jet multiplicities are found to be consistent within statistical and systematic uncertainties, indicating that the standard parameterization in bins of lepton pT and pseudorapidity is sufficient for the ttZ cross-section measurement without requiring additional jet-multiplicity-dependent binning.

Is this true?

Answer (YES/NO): YES